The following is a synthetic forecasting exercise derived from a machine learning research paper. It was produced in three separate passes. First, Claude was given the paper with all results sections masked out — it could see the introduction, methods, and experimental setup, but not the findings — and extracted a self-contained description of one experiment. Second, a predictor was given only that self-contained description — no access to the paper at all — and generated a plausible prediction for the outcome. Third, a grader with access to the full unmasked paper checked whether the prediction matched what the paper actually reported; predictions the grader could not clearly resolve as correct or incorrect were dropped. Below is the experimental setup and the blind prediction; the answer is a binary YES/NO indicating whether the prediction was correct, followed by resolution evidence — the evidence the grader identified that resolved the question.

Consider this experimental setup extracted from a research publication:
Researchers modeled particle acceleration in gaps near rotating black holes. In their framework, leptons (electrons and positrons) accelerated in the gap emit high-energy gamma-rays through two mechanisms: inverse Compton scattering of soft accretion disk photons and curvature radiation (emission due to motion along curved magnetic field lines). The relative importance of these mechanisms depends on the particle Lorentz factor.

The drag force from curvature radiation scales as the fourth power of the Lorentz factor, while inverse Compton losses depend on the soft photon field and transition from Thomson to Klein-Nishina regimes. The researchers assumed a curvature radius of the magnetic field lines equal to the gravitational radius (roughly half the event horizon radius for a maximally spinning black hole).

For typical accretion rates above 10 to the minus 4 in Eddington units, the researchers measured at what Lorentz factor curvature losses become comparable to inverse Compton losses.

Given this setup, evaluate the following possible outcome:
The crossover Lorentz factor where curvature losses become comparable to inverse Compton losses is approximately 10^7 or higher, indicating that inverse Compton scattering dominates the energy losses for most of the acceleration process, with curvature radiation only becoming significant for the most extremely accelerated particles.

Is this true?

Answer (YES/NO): NO